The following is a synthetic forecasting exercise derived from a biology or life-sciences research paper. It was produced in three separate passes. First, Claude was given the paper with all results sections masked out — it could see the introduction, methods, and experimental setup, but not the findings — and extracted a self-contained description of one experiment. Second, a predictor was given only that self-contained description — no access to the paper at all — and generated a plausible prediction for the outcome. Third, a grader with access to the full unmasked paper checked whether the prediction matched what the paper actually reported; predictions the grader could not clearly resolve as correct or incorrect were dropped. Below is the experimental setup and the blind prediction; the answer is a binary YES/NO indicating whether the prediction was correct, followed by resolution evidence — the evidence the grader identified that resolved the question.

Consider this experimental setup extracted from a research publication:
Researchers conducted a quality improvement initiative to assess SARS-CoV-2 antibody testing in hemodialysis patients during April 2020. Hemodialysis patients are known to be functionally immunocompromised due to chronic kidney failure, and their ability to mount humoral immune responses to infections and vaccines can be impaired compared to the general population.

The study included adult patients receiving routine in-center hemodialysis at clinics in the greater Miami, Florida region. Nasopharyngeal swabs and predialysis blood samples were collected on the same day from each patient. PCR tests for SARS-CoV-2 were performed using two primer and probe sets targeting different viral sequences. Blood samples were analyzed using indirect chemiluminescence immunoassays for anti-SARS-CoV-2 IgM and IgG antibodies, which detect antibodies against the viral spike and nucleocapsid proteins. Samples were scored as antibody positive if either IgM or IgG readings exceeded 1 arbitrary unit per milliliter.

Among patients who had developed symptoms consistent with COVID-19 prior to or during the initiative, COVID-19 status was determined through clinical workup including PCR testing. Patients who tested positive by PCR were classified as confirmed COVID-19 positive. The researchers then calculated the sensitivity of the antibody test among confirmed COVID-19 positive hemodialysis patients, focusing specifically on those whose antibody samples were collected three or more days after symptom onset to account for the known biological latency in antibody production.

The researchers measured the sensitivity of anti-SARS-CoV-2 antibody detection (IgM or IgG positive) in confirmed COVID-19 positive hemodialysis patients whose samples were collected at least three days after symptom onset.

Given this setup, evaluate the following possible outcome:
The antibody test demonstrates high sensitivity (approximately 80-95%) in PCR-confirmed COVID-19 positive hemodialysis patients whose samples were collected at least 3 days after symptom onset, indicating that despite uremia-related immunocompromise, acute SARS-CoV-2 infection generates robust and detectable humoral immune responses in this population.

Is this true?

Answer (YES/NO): NO